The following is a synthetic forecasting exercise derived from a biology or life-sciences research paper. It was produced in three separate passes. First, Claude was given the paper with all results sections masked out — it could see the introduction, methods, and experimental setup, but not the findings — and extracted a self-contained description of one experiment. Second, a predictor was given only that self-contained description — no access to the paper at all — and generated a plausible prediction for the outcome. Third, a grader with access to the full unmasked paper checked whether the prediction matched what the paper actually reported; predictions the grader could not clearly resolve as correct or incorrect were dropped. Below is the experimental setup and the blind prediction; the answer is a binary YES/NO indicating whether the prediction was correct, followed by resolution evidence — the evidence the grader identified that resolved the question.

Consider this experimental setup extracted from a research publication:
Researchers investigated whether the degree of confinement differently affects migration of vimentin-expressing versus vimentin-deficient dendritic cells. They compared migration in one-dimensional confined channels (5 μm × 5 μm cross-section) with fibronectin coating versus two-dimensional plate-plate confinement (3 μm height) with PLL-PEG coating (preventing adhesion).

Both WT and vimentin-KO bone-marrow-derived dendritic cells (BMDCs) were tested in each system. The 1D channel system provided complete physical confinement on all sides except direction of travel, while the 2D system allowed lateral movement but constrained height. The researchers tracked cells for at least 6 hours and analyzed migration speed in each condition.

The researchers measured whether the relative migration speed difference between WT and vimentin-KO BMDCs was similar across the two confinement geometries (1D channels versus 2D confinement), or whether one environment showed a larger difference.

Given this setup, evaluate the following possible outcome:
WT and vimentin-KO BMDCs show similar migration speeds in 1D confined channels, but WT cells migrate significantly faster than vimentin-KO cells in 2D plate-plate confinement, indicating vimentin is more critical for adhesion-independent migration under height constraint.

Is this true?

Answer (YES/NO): NO